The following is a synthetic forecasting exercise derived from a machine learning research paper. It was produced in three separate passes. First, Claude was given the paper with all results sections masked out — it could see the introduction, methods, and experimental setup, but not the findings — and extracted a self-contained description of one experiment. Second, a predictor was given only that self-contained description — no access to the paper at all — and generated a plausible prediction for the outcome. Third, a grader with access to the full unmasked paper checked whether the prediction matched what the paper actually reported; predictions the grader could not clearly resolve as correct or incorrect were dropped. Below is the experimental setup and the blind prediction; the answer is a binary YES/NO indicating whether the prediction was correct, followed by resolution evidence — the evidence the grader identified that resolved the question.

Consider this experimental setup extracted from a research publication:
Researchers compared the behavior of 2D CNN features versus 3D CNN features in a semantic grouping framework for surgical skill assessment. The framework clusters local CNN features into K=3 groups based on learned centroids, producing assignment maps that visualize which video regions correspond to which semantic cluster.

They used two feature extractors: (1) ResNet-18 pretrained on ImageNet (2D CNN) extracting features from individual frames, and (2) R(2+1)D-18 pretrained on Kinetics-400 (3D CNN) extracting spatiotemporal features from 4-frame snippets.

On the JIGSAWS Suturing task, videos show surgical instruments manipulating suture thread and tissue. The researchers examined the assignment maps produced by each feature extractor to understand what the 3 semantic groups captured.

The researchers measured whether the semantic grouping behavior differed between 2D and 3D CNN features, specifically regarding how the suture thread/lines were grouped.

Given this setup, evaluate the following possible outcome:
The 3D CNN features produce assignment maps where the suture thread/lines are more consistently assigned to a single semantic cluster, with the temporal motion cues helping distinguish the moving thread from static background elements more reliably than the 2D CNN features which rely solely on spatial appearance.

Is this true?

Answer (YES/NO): NO